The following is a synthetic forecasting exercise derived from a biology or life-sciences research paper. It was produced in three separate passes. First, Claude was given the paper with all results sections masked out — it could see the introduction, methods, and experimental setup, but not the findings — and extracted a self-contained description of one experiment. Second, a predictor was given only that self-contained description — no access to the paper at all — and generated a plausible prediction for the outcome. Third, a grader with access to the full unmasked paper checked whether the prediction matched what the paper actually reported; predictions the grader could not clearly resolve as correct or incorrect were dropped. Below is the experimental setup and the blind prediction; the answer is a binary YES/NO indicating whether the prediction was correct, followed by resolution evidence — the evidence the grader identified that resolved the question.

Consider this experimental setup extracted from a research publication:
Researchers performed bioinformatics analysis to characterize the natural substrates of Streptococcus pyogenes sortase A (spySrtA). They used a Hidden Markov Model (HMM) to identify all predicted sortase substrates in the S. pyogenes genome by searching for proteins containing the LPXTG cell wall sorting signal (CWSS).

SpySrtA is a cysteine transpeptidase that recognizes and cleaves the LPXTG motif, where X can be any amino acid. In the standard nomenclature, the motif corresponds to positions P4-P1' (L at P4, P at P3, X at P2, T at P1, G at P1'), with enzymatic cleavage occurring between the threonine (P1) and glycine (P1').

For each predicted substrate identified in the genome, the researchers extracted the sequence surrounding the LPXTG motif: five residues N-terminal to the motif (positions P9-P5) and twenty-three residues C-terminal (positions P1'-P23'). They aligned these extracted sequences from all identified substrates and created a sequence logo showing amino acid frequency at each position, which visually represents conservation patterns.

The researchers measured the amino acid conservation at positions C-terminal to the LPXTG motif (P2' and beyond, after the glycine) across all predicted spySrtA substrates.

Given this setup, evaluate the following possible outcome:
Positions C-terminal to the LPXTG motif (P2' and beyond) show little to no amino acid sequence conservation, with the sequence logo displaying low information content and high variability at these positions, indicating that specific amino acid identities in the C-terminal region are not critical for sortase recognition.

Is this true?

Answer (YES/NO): NO